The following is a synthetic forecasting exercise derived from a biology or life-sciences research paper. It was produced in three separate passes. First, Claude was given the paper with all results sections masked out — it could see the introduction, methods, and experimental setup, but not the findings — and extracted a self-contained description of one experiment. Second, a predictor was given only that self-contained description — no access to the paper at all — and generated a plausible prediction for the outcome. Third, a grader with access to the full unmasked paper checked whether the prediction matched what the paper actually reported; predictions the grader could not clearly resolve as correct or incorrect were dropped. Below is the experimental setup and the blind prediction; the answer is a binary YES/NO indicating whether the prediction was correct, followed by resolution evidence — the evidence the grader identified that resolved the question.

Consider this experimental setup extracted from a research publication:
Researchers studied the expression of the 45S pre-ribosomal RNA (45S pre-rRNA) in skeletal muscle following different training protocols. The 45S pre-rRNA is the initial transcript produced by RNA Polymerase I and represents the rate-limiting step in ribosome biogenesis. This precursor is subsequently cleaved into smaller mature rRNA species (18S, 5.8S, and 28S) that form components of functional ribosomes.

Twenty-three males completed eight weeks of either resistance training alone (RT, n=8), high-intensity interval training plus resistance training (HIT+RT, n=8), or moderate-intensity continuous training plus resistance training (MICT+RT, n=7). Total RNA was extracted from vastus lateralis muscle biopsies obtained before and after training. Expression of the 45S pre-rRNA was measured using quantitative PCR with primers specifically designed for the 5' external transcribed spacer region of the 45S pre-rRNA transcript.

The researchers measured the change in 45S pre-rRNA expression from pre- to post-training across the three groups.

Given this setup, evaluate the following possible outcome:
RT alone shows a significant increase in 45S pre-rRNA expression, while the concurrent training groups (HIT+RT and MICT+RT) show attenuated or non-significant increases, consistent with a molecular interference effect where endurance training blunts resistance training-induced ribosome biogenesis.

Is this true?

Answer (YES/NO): NO